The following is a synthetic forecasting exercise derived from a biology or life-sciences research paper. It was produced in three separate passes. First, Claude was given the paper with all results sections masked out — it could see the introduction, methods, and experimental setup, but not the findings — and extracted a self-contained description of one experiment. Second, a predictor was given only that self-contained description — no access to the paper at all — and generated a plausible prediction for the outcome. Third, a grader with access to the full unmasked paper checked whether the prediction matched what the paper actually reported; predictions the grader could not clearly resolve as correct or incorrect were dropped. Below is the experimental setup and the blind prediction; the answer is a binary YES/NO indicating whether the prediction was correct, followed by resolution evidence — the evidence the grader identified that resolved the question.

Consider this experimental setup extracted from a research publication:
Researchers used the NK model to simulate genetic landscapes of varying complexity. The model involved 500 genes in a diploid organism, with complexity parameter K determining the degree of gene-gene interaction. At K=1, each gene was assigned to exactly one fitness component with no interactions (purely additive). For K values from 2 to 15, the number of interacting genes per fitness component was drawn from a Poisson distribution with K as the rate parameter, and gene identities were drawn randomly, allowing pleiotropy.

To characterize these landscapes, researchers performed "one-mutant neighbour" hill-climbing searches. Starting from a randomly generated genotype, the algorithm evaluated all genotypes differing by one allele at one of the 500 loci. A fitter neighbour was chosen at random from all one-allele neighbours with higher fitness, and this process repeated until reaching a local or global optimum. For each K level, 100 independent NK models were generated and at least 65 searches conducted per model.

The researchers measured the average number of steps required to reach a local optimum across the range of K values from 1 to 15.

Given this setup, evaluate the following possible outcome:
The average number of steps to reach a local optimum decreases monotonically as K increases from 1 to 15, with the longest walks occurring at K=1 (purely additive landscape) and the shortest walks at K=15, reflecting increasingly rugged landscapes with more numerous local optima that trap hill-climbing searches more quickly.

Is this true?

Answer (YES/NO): YES